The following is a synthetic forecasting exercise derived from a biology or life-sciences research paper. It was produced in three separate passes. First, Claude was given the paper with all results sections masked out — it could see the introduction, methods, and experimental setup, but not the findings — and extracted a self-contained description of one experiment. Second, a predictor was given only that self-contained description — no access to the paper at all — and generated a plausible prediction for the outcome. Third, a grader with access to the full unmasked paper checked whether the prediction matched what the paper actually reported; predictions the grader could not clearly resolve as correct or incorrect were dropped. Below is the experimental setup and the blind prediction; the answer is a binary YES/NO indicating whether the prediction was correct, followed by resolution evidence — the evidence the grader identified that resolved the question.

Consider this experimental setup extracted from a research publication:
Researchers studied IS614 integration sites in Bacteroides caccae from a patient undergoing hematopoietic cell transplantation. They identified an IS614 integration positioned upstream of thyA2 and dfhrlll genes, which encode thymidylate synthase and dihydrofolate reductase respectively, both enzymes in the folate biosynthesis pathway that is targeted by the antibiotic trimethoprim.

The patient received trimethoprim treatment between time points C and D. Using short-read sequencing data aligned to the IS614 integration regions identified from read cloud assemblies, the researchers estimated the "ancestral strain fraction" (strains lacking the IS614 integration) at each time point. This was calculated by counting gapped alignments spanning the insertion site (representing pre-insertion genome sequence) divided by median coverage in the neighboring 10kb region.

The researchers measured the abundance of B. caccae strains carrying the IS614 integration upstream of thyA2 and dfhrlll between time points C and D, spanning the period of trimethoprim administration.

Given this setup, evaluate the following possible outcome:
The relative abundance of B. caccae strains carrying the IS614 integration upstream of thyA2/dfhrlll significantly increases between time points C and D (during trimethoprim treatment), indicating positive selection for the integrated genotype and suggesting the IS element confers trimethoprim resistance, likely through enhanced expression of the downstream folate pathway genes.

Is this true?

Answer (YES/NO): YES